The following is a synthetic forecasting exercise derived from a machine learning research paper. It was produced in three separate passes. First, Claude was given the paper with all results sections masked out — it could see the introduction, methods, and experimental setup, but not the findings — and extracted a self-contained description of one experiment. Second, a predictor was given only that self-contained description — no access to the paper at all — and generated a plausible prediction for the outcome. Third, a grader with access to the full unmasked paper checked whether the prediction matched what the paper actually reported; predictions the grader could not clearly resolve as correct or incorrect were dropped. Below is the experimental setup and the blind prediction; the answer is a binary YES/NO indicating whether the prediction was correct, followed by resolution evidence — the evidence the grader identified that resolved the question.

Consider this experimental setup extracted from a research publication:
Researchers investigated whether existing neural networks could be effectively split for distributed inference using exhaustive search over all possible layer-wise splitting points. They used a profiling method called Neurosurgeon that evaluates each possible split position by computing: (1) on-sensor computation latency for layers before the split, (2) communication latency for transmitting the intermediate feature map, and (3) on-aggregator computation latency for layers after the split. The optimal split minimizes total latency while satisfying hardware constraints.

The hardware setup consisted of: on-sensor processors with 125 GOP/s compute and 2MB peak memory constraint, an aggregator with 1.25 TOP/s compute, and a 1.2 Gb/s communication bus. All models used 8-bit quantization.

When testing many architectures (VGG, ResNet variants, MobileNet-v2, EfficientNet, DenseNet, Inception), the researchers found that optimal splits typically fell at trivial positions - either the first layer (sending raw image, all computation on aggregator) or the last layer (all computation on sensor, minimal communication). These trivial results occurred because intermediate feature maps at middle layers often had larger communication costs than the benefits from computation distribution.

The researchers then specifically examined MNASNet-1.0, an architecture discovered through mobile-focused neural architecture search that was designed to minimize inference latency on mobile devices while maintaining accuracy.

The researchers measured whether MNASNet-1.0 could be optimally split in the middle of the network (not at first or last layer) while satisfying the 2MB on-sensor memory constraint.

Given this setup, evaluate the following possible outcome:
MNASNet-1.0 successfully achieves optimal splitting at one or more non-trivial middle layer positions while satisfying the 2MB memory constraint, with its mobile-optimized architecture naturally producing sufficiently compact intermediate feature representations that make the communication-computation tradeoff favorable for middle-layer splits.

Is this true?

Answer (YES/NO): YES